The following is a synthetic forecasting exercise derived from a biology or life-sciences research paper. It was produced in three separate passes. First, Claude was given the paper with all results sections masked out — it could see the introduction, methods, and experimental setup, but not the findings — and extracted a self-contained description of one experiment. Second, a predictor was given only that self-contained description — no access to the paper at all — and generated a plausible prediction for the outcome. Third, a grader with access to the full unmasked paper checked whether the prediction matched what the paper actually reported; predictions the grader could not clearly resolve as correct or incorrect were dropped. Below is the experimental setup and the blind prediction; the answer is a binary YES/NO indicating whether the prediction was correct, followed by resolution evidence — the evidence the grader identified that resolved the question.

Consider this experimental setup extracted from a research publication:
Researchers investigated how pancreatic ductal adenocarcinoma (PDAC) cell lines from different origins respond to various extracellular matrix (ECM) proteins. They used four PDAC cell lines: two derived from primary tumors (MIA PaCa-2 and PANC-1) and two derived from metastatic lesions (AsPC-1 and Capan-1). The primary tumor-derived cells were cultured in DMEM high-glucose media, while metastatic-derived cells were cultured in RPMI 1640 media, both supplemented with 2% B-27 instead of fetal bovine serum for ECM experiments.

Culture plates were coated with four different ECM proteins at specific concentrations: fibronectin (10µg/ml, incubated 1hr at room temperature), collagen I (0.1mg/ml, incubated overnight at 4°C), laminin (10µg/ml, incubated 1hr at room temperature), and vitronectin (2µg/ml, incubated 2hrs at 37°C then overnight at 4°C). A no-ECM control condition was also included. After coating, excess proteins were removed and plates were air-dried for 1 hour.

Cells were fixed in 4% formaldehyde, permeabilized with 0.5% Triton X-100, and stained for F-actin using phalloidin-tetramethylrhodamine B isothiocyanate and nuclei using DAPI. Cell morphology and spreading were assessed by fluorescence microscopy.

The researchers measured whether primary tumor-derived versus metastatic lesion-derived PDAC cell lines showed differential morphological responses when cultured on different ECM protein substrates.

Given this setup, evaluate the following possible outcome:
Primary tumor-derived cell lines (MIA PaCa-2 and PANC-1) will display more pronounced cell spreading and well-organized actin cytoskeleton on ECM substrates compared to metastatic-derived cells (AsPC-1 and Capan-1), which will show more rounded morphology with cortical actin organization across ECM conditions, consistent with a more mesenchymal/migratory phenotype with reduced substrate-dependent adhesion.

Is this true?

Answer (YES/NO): NO